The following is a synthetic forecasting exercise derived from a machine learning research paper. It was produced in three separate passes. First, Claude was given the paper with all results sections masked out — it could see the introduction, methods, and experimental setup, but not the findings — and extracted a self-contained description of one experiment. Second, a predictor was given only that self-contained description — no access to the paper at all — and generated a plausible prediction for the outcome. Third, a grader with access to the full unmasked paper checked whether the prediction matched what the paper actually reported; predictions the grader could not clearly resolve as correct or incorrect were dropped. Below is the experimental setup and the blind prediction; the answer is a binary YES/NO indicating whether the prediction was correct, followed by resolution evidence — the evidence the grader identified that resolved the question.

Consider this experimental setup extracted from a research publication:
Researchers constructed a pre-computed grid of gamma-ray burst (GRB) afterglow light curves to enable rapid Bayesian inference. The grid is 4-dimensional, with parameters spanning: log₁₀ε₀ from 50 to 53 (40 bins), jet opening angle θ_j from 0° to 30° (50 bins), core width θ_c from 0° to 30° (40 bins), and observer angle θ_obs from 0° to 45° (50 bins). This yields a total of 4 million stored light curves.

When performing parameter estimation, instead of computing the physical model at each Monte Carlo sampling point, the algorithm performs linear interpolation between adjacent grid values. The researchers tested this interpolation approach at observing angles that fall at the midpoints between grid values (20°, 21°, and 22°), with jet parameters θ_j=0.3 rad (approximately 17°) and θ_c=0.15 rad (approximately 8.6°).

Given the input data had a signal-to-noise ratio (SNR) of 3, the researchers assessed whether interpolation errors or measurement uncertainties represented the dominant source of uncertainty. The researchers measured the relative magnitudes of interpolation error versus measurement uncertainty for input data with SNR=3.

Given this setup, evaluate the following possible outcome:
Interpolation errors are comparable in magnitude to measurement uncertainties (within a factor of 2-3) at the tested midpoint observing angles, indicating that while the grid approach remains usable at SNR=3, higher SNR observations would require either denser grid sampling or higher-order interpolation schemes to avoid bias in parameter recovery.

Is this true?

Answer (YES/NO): NO